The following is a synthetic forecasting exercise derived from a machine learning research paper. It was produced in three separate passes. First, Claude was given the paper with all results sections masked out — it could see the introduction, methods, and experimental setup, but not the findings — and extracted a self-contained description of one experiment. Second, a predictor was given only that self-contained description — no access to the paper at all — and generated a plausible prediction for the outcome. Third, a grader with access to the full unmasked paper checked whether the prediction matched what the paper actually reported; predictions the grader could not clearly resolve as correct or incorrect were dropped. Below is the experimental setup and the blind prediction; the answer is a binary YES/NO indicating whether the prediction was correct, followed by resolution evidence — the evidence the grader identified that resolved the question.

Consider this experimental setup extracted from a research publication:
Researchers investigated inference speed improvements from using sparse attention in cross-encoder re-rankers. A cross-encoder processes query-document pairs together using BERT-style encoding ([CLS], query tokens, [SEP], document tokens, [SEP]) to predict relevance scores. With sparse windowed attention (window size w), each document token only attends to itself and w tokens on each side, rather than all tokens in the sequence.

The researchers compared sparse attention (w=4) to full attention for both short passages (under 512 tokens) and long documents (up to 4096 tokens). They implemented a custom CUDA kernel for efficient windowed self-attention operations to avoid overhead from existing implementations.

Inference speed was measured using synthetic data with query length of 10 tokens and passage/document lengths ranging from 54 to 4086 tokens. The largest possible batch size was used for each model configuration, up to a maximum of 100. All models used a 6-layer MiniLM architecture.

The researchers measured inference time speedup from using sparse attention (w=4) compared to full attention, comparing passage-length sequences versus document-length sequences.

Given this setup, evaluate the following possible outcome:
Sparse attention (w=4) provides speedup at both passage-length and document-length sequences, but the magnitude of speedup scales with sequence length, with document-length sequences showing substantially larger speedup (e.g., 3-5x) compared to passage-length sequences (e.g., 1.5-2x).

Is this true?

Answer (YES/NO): NO